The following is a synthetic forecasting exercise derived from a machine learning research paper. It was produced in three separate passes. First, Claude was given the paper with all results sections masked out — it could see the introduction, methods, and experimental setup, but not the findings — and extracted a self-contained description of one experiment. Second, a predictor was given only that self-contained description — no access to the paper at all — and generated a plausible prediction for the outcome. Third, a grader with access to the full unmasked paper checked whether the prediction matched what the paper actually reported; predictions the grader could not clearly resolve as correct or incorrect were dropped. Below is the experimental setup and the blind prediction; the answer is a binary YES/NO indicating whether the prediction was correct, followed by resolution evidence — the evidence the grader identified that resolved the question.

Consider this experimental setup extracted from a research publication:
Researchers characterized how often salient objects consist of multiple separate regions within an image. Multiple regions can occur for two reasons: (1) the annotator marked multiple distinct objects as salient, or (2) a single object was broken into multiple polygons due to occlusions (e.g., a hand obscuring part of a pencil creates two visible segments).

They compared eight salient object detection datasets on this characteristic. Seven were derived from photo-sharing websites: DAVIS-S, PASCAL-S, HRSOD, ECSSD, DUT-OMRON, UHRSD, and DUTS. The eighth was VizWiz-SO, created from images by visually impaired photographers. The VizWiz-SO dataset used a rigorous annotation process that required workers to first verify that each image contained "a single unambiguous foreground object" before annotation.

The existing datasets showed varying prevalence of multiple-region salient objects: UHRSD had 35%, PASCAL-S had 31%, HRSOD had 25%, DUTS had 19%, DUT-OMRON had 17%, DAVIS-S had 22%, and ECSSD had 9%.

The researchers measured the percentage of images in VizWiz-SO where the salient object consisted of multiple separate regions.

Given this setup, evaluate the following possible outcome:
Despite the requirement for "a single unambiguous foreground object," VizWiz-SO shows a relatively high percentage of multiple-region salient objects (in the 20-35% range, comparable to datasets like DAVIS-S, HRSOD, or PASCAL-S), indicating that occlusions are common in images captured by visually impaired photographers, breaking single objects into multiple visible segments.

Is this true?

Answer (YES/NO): NO